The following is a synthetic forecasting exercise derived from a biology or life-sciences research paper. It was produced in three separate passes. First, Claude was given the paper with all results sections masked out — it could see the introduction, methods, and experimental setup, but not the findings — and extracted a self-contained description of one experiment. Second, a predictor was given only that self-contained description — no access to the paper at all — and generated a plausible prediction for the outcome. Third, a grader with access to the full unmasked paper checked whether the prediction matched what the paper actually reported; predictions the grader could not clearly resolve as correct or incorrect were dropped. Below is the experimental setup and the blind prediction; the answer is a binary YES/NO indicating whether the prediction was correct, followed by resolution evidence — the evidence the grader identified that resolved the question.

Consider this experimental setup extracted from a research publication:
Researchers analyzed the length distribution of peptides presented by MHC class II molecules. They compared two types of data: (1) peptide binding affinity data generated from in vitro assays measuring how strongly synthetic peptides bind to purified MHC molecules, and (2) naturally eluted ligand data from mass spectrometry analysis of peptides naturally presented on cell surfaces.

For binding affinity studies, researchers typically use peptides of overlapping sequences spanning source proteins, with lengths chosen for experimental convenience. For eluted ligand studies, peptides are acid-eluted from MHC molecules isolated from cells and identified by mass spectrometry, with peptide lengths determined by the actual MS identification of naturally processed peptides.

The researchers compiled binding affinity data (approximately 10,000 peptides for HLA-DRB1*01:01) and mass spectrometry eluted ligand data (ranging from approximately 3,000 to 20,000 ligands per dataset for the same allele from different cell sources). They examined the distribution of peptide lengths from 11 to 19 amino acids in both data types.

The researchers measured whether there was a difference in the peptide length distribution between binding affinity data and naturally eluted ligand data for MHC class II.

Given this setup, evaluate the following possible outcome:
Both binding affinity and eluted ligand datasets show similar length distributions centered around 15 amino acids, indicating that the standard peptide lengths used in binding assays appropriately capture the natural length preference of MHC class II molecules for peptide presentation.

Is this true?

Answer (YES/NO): NO